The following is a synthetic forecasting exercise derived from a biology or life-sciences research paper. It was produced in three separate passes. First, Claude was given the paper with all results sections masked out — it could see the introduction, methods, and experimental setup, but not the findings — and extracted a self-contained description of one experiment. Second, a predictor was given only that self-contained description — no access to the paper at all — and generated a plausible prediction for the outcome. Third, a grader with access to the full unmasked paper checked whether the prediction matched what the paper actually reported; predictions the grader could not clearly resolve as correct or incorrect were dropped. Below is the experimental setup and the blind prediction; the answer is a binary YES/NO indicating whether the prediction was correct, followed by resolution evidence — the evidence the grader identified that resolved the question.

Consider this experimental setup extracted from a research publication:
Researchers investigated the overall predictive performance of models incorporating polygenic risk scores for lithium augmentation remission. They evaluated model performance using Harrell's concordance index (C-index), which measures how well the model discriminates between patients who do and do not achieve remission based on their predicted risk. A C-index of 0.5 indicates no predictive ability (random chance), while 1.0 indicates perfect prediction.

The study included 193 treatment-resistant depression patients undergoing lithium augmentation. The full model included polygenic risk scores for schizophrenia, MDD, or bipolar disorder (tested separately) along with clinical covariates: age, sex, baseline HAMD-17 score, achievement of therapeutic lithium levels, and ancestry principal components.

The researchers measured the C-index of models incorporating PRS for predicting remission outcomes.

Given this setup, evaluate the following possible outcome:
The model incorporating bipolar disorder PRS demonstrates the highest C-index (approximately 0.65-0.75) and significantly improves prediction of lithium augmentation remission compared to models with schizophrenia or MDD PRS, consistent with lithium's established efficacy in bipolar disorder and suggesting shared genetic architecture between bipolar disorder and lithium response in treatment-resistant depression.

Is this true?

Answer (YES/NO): NO